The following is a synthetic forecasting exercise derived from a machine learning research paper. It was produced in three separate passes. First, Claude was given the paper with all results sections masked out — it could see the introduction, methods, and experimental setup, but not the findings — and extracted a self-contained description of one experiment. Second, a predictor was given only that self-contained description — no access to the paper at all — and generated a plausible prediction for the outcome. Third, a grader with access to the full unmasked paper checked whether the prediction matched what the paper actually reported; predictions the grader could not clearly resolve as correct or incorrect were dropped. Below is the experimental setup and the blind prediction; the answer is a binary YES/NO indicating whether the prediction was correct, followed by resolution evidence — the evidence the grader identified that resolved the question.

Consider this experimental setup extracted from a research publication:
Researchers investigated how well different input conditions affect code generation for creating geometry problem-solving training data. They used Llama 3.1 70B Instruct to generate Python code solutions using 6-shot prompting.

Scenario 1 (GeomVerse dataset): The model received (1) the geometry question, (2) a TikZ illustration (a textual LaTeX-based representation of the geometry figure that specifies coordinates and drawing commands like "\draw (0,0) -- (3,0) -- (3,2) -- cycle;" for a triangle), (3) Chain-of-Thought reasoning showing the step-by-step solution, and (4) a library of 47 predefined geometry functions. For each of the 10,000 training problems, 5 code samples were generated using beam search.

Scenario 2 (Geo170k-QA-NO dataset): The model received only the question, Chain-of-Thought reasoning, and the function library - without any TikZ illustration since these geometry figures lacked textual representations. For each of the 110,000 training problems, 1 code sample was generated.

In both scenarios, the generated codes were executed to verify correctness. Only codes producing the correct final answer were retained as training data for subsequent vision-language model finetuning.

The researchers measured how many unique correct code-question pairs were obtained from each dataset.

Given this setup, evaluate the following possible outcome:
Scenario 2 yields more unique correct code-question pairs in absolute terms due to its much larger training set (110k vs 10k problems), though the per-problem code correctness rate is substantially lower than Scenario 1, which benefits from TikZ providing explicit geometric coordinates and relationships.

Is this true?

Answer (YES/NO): YES